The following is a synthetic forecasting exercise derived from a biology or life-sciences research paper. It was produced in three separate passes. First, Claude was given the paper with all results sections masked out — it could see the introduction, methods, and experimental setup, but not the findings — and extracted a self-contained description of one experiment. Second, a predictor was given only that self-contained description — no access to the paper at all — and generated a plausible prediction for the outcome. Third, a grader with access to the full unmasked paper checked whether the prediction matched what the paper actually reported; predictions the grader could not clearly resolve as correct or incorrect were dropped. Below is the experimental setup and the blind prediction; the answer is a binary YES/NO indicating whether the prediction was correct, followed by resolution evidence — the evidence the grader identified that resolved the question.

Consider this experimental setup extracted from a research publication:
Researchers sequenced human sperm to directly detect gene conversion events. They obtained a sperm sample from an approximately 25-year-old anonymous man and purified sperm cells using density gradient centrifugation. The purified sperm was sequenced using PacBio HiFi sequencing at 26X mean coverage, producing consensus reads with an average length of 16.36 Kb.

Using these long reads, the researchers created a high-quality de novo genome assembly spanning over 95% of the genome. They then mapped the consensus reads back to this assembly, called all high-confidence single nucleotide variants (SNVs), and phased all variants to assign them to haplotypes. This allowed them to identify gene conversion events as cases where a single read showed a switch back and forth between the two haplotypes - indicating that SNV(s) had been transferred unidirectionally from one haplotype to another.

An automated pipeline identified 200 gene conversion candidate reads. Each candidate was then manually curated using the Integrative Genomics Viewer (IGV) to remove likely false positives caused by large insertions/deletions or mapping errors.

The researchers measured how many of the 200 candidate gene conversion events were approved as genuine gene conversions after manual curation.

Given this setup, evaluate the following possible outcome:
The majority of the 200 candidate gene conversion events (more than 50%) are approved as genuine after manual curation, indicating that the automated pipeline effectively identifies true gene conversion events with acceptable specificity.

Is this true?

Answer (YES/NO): YES